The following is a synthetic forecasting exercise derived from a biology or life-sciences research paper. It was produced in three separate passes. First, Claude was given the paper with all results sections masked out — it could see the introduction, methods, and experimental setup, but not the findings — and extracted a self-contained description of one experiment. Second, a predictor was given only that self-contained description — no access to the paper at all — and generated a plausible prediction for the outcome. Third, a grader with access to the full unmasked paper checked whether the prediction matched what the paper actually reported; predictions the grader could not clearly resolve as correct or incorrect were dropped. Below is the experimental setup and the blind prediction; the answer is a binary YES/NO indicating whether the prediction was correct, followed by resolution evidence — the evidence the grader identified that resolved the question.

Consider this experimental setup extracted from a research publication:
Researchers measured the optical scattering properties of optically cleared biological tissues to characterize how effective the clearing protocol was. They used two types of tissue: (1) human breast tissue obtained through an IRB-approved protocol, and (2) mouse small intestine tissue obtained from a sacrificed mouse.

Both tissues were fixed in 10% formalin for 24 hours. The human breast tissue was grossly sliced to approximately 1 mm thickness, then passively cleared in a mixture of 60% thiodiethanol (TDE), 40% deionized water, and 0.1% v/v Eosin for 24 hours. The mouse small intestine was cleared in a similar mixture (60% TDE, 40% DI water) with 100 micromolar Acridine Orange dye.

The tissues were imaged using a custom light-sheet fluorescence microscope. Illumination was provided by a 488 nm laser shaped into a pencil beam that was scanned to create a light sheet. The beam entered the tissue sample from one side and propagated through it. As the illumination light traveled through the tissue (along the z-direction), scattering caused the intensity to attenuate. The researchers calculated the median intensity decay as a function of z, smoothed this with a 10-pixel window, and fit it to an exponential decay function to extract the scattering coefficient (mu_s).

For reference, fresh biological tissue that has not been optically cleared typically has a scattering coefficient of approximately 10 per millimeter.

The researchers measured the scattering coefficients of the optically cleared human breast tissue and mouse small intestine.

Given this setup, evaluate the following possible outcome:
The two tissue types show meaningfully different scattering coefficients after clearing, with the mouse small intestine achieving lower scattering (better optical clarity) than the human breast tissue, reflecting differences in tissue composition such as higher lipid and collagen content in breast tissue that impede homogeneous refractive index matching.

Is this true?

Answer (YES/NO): YES